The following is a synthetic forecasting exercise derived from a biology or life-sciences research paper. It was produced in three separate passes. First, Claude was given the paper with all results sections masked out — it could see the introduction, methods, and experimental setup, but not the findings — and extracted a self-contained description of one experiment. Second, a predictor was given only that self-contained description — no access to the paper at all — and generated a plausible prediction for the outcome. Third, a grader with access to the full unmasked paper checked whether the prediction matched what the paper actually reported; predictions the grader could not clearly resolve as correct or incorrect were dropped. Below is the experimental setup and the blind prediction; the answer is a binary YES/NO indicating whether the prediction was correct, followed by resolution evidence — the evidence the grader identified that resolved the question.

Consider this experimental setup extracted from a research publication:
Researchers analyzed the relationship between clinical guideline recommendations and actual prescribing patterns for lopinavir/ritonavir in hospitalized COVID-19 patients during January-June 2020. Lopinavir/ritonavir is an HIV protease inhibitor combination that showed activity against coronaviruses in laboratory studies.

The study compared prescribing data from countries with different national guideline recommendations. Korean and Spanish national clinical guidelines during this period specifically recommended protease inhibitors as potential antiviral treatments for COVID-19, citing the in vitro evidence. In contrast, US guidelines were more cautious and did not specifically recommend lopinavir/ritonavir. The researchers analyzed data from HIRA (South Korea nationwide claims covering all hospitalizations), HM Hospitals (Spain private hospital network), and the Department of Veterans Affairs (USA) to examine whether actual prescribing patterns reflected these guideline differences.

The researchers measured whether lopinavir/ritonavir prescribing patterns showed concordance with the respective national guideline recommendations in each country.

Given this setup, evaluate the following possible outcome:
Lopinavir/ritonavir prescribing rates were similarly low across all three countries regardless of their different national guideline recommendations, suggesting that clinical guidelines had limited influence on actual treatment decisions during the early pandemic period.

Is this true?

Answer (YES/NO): NO